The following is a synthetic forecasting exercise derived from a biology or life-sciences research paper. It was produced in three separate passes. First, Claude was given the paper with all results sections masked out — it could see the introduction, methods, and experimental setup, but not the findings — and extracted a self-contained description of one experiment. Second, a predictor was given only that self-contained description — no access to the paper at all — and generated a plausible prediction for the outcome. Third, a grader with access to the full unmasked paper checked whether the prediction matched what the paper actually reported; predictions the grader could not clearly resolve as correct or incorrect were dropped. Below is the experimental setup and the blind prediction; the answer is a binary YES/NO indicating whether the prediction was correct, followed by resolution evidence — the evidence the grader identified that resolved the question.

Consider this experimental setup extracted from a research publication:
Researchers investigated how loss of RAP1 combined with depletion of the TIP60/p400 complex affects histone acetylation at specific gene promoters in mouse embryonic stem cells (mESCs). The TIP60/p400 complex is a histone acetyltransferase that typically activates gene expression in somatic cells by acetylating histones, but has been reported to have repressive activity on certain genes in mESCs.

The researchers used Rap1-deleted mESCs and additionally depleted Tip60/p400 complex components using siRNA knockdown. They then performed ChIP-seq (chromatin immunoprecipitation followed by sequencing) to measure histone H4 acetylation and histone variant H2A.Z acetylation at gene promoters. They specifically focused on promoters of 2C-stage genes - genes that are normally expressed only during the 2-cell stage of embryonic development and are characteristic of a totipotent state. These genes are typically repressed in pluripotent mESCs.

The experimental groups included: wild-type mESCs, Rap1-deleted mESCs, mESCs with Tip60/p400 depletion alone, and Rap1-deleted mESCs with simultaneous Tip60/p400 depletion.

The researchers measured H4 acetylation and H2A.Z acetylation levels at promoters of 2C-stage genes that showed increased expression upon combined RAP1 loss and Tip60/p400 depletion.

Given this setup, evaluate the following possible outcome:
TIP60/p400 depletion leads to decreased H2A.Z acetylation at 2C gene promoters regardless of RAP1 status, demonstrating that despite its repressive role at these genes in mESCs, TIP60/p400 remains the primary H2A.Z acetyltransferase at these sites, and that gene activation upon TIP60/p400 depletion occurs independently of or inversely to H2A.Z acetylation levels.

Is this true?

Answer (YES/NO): NO